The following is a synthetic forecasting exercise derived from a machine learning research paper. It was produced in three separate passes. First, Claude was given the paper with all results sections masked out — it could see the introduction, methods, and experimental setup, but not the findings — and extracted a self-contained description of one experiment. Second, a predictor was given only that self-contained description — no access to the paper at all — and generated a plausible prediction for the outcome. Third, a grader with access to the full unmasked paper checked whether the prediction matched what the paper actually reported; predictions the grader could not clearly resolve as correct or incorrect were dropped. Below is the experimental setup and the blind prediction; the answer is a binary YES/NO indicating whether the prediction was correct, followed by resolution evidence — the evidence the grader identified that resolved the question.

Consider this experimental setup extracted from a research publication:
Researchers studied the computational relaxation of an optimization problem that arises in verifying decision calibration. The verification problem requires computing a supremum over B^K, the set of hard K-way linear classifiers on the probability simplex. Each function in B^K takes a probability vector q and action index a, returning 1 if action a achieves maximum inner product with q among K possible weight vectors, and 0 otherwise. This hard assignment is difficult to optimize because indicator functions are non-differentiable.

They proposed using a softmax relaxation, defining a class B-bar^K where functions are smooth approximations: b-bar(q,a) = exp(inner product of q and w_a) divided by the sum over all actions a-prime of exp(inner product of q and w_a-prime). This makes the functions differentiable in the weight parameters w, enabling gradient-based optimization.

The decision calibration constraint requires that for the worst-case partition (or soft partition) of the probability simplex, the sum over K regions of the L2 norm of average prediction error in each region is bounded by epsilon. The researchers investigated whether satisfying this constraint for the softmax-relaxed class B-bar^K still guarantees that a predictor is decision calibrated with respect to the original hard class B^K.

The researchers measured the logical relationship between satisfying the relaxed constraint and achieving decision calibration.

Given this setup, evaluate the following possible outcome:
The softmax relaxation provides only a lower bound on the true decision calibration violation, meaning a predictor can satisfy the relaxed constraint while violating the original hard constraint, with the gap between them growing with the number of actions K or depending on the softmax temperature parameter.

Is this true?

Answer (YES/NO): NO